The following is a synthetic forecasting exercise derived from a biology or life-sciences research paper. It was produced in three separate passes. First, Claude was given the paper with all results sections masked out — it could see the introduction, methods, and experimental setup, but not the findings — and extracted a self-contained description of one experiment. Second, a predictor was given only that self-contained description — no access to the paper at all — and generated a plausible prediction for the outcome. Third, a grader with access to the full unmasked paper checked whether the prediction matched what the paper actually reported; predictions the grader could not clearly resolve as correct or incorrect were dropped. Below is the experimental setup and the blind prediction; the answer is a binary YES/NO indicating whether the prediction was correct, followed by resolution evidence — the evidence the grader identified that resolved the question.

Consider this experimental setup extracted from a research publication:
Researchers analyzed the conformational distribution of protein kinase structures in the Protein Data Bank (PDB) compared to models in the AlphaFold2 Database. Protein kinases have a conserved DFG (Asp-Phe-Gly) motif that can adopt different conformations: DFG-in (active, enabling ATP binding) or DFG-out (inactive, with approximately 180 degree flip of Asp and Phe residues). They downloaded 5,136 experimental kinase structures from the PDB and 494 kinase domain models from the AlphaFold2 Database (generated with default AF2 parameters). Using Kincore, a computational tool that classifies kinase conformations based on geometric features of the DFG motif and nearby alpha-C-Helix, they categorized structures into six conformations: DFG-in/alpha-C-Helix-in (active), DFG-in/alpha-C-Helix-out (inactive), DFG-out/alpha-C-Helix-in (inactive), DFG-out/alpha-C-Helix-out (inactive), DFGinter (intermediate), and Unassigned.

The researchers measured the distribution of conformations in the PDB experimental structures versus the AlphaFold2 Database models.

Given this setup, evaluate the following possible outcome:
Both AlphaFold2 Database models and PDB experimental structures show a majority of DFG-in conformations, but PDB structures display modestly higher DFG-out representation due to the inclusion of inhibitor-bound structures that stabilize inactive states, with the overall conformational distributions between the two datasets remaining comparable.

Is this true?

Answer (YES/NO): NO